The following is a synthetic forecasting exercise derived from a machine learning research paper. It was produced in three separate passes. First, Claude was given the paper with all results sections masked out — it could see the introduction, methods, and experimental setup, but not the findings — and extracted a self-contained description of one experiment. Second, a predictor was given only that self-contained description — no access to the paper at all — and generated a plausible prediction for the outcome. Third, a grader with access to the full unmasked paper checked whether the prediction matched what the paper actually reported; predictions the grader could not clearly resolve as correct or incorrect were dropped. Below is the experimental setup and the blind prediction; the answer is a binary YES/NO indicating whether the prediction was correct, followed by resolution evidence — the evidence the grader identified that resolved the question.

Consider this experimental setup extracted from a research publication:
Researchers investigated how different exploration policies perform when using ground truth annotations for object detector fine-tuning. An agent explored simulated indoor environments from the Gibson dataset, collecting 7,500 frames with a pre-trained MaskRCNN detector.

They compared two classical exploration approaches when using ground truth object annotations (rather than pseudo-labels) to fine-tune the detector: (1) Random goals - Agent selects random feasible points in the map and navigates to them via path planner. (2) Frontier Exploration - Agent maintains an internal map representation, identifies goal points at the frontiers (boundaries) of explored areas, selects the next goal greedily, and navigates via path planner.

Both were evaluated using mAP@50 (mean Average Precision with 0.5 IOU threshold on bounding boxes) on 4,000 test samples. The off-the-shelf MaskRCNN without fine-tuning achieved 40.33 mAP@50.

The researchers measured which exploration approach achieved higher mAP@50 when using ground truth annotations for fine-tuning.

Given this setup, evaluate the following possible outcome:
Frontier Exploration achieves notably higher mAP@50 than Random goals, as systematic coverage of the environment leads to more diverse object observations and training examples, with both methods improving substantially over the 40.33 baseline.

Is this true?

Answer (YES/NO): NO